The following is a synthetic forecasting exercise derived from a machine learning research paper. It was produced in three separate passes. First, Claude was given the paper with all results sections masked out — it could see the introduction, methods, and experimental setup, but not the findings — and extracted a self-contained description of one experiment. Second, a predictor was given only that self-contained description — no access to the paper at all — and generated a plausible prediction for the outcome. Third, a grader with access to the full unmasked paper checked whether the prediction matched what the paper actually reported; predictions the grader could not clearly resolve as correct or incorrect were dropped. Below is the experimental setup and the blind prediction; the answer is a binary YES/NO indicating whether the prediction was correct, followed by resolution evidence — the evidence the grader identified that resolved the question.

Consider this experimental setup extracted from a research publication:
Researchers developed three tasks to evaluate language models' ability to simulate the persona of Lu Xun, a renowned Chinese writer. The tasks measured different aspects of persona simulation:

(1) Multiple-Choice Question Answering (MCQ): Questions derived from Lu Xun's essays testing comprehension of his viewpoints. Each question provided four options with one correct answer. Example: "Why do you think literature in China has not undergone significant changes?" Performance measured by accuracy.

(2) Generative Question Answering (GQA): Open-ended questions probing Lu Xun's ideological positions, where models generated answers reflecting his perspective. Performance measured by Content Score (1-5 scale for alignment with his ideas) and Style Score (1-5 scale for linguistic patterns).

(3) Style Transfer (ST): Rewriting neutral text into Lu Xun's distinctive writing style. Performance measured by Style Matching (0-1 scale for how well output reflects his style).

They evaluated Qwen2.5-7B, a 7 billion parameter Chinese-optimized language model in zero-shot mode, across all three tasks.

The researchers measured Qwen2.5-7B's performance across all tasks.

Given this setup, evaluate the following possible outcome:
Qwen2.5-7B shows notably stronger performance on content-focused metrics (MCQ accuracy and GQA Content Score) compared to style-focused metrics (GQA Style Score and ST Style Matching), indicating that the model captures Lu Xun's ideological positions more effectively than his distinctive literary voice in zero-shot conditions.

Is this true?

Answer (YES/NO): NO